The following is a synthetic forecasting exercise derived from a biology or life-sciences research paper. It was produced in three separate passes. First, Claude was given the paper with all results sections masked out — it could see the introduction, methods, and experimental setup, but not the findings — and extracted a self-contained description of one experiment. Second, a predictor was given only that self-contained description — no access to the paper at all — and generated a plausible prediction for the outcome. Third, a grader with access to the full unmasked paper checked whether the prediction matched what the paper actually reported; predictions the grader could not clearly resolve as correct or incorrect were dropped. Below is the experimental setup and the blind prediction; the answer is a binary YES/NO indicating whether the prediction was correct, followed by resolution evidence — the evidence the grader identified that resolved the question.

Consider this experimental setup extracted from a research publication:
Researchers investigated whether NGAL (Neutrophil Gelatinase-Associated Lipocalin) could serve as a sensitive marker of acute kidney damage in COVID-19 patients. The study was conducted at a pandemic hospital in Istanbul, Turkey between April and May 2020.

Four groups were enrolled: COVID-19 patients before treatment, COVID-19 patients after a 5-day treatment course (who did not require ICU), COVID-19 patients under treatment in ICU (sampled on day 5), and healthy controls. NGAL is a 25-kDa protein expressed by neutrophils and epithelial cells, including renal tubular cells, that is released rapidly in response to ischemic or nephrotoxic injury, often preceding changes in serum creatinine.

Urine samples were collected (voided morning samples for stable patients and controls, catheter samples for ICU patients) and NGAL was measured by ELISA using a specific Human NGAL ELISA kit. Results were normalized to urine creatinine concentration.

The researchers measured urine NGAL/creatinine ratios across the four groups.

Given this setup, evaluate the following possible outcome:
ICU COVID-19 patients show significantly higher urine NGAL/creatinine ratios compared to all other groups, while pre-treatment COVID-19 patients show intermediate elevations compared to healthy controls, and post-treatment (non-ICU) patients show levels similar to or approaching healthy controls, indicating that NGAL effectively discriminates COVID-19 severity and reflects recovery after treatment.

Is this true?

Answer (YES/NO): NO